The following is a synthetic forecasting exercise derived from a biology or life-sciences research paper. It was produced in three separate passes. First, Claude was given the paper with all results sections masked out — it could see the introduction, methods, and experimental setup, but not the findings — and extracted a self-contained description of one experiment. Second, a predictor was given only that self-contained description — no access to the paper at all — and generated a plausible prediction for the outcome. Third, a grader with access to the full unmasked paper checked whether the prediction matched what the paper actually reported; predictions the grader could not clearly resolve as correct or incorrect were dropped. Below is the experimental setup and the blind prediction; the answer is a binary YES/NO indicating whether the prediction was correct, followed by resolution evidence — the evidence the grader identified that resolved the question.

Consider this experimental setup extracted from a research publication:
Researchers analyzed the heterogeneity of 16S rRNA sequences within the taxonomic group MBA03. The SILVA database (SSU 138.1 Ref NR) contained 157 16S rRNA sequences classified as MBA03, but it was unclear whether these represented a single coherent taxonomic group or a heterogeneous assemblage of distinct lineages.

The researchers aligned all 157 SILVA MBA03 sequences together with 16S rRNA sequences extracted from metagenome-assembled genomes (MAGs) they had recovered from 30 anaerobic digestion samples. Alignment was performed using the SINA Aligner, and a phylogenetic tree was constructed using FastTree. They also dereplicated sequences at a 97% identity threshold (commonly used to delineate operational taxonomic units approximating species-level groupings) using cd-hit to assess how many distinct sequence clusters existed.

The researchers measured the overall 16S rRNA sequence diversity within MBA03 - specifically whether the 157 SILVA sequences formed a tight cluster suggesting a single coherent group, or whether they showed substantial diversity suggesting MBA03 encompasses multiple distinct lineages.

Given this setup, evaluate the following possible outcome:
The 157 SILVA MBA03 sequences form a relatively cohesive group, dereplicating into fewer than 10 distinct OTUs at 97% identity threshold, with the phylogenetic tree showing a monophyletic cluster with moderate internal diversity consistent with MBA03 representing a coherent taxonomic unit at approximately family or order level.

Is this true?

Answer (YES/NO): NO